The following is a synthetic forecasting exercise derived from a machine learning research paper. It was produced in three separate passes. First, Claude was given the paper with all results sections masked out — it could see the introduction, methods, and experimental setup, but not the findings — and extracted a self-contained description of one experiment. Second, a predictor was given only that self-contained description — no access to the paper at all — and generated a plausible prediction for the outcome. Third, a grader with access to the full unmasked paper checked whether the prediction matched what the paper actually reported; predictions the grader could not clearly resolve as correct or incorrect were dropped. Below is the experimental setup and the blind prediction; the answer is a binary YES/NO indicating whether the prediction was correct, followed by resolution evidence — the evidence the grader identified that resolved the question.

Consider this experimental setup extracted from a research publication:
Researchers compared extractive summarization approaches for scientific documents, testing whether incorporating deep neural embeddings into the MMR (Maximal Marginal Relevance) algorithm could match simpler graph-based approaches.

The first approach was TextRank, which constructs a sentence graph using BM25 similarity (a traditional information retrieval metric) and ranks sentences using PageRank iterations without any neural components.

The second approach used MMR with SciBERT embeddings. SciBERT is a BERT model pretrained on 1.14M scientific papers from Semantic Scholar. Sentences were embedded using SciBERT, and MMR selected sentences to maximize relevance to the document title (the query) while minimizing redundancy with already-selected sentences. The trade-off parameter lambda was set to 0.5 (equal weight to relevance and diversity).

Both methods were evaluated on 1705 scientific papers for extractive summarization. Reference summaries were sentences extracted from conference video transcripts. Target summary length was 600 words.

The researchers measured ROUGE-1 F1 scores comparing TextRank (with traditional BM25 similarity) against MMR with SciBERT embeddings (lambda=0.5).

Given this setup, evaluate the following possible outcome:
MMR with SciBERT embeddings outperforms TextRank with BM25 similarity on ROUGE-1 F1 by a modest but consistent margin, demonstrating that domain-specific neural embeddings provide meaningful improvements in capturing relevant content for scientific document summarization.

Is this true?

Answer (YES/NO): NO